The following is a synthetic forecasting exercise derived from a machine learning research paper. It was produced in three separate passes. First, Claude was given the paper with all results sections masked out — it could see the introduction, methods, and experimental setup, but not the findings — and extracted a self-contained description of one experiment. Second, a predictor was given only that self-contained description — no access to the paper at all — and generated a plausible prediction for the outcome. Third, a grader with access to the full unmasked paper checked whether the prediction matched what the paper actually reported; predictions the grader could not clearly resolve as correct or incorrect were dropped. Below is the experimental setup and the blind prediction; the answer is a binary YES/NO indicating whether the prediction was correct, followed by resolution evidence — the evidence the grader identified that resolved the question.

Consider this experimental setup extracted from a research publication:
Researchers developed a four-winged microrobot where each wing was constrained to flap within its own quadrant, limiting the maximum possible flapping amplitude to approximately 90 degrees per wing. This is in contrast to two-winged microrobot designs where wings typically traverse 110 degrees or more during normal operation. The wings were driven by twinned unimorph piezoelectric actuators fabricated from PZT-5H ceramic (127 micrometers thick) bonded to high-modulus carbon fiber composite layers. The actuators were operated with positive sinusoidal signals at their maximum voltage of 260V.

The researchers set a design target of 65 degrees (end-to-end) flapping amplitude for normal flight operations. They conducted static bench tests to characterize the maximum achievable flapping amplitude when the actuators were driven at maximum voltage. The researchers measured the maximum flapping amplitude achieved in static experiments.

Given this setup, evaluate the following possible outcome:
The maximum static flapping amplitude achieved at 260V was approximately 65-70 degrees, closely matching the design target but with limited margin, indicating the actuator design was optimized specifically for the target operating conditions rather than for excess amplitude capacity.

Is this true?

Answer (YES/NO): NO